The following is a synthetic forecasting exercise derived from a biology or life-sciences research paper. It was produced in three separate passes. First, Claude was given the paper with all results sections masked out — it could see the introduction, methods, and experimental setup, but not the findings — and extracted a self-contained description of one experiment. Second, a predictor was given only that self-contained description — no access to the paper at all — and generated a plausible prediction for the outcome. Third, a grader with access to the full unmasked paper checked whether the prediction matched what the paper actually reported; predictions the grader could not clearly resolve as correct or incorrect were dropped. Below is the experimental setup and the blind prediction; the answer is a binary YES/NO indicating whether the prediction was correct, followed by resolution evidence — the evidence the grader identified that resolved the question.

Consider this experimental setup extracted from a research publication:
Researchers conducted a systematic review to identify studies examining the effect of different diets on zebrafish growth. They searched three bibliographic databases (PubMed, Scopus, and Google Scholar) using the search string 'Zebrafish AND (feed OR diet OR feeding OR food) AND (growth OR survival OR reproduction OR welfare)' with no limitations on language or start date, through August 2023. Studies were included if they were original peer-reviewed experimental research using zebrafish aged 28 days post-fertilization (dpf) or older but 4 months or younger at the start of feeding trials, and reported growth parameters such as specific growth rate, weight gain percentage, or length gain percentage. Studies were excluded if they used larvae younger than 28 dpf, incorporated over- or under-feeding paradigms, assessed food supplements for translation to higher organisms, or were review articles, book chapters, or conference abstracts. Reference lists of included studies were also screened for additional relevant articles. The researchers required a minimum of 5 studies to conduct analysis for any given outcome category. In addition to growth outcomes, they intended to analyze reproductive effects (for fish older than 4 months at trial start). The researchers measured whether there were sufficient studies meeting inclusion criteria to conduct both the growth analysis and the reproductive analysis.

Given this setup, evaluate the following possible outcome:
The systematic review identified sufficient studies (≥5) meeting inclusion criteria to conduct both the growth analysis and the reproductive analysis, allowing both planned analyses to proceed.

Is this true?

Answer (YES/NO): NO